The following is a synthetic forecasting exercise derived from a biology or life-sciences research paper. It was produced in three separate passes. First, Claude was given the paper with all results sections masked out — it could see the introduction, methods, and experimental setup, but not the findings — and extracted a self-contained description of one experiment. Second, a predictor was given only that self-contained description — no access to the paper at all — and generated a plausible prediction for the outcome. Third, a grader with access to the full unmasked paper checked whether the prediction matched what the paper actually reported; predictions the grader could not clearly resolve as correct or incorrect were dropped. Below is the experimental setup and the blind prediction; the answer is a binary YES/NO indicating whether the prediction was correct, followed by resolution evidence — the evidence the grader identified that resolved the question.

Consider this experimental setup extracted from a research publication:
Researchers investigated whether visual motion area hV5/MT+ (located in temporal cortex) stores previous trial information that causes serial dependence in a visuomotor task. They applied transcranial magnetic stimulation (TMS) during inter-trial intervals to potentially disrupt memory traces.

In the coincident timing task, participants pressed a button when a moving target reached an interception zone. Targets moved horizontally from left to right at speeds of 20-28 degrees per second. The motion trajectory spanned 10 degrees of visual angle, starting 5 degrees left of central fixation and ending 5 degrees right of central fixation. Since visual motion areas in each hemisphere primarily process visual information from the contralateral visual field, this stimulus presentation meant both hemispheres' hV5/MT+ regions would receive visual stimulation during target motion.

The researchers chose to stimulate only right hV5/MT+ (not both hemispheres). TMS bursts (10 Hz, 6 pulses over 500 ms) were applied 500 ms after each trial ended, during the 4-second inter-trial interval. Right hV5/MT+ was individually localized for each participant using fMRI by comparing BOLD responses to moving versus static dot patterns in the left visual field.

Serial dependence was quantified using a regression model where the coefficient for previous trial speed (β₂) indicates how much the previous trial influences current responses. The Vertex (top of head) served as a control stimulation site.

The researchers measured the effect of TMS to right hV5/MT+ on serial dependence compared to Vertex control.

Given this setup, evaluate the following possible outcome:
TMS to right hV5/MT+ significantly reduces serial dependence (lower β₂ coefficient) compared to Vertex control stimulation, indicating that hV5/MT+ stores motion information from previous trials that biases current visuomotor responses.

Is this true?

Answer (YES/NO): NO